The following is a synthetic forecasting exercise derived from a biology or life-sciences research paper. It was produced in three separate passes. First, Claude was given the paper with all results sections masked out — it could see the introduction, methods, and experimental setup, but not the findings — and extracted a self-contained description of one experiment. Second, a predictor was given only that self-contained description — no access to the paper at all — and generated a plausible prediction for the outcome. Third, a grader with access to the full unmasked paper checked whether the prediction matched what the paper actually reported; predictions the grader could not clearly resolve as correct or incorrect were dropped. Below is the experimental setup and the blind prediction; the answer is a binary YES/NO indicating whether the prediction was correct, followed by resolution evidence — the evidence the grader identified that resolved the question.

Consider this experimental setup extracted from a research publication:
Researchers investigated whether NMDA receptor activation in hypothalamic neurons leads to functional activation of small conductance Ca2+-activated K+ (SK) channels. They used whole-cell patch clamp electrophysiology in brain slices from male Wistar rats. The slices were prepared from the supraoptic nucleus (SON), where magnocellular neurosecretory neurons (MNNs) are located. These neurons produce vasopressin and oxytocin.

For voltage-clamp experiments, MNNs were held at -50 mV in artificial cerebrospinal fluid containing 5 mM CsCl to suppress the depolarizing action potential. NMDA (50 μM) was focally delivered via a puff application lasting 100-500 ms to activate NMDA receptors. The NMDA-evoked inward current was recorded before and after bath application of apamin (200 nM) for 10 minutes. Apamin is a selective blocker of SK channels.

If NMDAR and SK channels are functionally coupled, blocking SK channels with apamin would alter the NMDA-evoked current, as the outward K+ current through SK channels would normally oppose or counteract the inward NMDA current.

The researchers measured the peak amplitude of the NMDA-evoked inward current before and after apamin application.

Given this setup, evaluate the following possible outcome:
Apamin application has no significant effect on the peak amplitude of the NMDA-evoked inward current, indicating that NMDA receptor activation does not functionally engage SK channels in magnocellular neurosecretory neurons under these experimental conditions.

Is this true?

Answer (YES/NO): NO